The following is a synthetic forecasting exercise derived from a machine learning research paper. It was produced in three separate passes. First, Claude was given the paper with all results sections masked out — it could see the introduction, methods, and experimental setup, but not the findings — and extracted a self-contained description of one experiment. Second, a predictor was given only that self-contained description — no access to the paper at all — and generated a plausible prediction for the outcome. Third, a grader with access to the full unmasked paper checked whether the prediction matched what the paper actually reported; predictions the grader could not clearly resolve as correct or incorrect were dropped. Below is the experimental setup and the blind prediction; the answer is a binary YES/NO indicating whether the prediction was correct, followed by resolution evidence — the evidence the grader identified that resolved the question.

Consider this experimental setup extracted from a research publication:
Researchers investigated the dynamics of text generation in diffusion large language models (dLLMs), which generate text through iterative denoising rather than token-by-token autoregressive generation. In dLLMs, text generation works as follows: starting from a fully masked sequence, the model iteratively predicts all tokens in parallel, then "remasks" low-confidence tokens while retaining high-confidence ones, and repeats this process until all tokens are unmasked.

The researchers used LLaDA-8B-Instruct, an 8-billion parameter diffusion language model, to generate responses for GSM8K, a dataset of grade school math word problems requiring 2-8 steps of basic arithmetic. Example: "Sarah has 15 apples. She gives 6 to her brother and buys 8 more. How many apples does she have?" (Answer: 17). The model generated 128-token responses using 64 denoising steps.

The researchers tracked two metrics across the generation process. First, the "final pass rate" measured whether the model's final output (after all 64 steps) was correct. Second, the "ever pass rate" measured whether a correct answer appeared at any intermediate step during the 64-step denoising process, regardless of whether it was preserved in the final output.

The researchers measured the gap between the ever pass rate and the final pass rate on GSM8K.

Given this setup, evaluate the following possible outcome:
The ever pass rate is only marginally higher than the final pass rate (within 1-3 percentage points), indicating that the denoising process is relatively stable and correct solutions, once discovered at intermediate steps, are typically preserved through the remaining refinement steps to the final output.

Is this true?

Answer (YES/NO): NO